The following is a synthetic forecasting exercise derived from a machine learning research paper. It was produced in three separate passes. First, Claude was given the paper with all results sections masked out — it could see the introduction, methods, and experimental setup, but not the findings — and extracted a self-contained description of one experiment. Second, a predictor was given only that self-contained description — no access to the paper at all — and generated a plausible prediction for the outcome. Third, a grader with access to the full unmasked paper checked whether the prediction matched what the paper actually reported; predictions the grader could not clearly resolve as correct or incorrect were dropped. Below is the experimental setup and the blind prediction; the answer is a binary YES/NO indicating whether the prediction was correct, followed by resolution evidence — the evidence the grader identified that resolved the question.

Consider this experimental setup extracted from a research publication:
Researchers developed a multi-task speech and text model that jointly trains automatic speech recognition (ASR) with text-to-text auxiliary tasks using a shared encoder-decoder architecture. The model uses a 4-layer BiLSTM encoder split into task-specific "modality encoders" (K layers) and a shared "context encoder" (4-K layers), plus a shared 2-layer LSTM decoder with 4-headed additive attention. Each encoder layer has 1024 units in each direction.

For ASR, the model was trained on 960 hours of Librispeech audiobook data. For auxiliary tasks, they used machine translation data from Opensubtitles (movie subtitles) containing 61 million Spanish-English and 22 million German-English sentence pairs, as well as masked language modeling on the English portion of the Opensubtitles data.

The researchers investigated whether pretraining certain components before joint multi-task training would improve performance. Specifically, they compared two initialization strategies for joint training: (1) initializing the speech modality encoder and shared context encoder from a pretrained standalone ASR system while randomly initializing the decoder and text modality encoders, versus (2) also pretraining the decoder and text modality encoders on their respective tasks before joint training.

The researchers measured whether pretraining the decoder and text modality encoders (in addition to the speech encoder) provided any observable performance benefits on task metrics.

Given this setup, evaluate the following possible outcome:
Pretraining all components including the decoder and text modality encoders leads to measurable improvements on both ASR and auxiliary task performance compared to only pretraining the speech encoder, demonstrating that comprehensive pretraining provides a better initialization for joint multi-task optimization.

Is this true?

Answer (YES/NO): NO